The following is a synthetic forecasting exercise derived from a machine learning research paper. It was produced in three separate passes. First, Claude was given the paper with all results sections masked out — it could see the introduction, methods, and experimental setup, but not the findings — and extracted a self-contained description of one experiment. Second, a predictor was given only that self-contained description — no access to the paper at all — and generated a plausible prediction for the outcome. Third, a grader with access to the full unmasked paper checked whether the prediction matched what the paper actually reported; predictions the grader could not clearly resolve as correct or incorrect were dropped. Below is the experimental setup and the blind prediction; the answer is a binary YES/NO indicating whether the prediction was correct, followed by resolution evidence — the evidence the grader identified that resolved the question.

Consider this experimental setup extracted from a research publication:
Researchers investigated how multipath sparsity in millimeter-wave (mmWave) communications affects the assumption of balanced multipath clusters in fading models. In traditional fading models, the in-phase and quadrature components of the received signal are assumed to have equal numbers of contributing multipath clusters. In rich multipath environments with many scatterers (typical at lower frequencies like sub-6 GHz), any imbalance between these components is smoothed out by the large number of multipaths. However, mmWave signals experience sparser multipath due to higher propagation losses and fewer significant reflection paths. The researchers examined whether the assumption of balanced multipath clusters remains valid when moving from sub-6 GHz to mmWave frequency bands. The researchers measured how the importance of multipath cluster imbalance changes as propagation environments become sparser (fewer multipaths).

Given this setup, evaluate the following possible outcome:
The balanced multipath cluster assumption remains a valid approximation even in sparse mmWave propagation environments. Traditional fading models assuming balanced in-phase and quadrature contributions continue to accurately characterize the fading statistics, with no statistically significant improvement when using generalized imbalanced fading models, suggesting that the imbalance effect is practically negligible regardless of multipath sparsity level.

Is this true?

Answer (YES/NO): NO